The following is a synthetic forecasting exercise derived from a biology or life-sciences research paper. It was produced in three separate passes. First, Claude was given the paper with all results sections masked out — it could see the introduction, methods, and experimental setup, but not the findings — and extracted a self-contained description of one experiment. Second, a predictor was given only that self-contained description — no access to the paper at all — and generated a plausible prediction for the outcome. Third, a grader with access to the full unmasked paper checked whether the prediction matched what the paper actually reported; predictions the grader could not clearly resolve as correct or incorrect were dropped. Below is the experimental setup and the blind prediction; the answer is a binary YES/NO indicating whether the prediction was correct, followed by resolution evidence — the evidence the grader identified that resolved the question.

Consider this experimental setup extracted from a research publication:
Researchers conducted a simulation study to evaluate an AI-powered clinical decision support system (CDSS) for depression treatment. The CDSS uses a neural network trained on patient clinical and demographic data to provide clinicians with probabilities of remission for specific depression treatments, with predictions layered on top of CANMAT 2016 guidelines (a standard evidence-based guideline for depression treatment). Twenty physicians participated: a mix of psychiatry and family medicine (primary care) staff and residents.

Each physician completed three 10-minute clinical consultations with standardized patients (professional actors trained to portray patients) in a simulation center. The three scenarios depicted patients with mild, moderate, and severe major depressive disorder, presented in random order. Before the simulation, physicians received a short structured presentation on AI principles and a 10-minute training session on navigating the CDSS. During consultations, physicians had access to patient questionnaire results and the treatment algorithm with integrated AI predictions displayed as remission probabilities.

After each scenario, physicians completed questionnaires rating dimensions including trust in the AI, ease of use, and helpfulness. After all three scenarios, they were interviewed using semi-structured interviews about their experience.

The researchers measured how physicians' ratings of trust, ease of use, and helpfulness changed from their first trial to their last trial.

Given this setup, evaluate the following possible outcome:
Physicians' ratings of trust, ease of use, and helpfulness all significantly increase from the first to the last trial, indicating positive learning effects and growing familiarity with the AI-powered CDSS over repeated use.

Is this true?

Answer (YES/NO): NO